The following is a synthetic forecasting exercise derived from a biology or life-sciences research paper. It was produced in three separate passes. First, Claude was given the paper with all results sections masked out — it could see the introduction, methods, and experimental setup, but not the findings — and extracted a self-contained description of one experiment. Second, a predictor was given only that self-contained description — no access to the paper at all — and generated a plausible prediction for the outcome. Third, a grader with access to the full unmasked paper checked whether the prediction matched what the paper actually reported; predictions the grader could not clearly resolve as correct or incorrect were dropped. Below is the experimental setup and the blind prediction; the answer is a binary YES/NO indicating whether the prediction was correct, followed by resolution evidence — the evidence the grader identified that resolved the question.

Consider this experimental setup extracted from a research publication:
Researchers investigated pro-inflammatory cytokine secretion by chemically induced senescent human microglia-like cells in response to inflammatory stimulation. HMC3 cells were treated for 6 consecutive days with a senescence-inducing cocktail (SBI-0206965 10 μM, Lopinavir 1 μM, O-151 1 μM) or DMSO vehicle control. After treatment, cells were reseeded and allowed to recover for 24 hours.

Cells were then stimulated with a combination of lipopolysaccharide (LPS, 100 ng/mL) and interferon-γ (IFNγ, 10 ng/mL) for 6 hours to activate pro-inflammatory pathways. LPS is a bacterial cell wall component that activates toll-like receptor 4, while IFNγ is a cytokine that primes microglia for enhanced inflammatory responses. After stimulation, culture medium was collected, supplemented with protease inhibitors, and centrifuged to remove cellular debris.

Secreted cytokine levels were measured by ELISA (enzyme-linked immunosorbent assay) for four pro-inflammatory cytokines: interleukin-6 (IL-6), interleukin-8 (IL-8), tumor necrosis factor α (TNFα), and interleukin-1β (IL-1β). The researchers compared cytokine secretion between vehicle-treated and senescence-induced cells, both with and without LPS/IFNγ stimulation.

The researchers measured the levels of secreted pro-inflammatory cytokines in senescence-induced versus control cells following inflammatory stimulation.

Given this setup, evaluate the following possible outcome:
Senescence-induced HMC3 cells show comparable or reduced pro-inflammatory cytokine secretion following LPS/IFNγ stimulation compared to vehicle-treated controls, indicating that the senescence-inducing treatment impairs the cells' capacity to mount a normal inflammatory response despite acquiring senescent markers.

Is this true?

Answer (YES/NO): NO